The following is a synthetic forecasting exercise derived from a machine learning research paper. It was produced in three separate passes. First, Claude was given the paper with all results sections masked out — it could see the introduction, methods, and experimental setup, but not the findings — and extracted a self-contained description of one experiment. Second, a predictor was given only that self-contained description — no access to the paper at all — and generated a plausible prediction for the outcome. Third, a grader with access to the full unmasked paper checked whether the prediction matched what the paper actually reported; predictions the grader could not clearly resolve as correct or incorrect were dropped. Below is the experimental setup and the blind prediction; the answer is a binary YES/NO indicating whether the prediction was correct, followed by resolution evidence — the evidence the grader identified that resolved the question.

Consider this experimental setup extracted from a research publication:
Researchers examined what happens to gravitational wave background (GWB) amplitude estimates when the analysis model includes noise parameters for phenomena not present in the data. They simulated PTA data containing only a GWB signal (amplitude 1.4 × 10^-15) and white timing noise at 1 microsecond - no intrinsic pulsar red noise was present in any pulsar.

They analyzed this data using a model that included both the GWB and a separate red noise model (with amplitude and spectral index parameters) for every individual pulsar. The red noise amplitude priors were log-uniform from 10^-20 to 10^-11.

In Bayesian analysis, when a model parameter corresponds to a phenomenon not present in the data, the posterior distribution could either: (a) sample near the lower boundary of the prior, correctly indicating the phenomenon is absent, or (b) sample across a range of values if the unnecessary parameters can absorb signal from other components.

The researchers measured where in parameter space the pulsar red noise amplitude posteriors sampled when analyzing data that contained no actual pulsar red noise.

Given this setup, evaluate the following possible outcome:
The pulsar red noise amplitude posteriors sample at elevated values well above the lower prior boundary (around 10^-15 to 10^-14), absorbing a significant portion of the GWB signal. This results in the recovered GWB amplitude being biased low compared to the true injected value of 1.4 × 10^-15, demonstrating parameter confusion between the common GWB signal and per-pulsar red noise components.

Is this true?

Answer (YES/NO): YES